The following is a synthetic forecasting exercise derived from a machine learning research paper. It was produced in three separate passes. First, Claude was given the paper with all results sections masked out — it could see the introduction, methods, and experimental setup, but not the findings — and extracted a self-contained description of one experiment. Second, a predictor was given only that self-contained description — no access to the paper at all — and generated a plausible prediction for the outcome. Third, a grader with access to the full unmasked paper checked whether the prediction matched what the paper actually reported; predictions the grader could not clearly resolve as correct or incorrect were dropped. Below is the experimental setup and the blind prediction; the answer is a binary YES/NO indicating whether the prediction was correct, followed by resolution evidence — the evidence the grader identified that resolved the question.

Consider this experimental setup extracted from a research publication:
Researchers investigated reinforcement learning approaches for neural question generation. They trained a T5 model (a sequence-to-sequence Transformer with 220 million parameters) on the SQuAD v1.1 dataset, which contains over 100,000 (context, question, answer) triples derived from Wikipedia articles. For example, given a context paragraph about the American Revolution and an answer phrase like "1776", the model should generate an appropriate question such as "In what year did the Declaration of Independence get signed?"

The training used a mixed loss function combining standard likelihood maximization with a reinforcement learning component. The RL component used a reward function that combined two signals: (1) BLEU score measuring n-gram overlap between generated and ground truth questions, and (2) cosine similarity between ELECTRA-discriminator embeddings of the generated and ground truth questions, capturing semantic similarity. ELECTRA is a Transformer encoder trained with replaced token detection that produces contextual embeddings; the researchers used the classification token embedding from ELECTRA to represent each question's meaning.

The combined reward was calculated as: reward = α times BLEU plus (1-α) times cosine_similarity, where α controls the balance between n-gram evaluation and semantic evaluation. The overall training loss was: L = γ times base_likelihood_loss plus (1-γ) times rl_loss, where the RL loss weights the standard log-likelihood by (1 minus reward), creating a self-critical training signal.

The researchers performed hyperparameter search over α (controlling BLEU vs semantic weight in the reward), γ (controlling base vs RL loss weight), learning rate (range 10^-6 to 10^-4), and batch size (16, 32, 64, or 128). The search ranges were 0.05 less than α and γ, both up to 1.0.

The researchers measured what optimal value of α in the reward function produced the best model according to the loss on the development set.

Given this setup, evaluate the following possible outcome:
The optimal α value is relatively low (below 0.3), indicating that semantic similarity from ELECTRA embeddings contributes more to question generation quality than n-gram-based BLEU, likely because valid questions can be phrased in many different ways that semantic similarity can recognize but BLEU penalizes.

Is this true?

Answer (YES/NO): YES